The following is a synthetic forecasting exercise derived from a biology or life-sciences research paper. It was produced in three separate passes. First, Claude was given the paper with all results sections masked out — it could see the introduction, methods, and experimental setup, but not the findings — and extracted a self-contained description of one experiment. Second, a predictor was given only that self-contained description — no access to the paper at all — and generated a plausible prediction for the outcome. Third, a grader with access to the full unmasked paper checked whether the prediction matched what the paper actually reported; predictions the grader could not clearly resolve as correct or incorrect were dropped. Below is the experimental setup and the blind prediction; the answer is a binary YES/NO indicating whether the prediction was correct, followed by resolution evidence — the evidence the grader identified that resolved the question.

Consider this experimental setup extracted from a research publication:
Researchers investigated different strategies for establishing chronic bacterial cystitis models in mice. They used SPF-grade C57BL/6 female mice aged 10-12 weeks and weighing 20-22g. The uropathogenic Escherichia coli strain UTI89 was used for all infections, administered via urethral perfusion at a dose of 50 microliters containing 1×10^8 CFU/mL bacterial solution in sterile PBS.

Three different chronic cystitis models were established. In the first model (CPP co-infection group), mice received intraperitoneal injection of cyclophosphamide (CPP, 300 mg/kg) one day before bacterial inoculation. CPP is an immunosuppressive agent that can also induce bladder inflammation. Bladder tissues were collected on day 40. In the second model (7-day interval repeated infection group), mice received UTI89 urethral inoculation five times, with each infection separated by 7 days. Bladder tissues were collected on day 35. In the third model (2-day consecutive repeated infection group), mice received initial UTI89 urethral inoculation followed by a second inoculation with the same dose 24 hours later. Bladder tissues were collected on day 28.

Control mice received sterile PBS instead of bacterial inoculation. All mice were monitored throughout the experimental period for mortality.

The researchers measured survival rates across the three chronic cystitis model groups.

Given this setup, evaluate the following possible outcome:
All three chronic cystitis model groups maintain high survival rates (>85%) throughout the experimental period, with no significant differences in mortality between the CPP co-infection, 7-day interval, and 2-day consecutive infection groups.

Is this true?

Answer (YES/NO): NO